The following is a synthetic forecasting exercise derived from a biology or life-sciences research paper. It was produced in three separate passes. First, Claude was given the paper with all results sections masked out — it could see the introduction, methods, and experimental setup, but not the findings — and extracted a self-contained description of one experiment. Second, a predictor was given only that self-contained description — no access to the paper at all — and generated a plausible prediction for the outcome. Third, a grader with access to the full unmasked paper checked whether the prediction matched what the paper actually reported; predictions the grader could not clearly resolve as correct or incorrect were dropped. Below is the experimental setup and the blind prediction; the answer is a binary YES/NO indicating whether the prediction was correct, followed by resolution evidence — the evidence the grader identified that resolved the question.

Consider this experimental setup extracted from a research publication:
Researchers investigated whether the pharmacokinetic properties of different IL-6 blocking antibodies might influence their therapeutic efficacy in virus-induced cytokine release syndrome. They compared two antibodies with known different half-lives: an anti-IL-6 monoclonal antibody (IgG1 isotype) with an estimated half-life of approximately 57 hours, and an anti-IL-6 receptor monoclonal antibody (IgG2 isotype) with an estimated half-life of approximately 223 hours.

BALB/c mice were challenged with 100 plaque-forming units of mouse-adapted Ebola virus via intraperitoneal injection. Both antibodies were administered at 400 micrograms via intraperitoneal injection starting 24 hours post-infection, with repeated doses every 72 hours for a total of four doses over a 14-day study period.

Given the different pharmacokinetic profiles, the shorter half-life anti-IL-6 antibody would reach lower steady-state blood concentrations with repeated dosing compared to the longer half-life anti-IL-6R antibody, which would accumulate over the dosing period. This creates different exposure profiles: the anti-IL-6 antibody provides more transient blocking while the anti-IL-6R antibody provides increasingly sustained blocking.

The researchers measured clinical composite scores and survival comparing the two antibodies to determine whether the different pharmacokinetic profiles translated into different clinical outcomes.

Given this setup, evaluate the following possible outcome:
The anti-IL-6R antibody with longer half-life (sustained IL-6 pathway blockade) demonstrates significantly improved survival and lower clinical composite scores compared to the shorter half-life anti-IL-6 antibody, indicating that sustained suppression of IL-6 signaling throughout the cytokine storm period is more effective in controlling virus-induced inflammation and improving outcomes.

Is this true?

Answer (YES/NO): NO